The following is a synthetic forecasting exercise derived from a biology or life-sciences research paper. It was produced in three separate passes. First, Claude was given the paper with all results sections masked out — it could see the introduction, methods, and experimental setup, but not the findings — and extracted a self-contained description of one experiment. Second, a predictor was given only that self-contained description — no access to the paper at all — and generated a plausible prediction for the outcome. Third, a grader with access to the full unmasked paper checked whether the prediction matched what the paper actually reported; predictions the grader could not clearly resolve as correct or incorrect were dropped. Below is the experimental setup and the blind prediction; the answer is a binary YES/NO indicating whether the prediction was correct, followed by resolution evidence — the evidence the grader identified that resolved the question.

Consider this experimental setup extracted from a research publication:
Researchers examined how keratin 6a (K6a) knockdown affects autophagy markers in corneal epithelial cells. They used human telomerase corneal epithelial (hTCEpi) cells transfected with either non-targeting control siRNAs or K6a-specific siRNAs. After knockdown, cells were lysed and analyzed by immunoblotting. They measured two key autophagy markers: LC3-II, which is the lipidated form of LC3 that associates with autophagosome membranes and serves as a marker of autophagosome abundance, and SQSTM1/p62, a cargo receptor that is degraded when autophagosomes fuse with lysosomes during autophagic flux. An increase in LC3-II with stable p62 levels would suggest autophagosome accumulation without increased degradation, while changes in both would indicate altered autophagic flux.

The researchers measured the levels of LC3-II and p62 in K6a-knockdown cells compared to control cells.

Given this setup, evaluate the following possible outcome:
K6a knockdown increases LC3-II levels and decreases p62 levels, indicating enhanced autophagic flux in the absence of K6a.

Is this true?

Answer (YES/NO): NO